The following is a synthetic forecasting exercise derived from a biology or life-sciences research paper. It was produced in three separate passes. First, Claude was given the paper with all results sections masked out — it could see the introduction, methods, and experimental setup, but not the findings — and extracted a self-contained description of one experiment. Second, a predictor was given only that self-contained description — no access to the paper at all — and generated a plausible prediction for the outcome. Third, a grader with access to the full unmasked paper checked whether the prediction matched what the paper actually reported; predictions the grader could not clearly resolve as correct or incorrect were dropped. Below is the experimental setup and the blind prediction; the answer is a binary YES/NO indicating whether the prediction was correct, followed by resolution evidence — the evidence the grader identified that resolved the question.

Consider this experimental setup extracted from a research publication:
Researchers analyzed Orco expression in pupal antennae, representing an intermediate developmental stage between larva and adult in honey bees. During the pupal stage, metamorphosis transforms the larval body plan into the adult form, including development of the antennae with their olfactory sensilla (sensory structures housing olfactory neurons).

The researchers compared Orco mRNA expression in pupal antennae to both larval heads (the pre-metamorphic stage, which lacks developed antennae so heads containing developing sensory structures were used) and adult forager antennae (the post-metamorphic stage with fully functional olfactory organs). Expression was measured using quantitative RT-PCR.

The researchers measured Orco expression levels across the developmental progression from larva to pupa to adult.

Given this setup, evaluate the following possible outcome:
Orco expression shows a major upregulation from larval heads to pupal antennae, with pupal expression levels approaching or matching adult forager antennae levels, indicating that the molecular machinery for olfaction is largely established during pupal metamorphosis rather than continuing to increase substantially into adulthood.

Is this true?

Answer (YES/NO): NO